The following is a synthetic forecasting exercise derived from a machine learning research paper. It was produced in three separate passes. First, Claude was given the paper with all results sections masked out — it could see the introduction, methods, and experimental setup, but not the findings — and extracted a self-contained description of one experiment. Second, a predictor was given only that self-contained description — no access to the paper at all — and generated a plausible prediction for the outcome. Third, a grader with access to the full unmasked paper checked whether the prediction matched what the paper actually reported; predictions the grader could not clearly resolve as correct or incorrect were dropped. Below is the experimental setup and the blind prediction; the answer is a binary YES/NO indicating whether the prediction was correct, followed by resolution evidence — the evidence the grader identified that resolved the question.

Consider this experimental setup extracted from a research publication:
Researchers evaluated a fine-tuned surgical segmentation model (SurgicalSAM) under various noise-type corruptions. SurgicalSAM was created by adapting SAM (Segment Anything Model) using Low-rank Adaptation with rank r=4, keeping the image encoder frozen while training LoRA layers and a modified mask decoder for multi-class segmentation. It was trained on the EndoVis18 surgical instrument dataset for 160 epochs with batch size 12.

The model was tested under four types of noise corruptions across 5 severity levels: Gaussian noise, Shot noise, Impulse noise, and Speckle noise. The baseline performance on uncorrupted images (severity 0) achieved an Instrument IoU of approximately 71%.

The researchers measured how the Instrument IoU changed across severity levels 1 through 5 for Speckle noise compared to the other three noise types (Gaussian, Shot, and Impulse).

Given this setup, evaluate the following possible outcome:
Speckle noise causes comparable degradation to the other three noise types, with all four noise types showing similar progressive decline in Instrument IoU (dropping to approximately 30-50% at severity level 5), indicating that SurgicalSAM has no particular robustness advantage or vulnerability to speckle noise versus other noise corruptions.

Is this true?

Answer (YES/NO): NO